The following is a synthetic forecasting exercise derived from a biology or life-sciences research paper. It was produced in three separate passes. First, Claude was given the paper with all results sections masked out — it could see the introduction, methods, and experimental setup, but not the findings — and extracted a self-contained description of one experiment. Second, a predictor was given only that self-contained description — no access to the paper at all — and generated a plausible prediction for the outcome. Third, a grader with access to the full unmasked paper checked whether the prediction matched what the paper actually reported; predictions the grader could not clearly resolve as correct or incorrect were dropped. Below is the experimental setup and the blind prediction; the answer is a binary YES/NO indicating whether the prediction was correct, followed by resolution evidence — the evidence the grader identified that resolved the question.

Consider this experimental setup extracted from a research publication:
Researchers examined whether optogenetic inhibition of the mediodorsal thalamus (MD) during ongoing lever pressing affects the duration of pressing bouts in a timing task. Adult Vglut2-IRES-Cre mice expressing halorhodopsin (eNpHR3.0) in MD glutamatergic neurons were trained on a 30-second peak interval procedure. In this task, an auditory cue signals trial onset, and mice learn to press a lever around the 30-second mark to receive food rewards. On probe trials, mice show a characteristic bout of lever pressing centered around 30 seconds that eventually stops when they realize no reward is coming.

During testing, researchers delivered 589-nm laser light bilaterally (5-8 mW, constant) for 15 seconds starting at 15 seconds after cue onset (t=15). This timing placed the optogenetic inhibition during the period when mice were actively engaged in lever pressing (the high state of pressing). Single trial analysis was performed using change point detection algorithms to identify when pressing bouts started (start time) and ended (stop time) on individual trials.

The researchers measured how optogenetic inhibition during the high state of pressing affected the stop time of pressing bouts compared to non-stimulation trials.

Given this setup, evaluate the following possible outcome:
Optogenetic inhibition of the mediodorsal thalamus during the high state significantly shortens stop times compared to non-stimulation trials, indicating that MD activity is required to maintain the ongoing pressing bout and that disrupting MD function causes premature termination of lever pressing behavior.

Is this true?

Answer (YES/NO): NO